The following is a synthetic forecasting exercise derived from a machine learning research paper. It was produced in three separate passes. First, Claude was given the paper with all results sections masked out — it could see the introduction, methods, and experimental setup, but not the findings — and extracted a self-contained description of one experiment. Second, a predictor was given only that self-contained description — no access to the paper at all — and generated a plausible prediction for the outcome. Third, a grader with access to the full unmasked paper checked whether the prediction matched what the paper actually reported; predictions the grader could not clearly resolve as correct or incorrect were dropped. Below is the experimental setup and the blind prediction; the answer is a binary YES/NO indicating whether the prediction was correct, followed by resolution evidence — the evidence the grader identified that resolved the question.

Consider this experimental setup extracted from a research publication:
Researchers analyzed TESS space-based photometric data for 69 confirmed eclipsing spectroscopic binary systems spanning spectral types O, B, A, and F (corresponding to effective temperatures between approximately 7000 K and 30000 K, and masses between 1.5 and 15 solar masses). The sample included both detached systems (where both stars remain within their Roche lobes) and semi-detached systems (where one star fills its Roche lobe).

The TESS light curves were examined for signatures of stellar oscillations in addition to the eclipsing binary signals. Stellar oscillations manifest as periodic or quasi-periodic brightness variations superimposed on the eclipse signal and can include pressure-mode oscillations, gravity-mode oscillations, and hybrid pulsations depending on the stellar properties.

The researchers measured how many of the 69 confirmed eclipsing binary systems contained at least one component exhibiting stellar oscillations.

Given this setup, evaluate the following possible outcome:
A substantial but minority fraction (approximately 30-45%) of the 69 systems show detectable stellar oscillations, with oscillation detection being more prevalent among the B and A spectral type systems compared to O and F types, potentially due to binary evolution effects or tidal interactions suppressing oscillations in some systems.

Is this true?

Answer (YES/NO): NO